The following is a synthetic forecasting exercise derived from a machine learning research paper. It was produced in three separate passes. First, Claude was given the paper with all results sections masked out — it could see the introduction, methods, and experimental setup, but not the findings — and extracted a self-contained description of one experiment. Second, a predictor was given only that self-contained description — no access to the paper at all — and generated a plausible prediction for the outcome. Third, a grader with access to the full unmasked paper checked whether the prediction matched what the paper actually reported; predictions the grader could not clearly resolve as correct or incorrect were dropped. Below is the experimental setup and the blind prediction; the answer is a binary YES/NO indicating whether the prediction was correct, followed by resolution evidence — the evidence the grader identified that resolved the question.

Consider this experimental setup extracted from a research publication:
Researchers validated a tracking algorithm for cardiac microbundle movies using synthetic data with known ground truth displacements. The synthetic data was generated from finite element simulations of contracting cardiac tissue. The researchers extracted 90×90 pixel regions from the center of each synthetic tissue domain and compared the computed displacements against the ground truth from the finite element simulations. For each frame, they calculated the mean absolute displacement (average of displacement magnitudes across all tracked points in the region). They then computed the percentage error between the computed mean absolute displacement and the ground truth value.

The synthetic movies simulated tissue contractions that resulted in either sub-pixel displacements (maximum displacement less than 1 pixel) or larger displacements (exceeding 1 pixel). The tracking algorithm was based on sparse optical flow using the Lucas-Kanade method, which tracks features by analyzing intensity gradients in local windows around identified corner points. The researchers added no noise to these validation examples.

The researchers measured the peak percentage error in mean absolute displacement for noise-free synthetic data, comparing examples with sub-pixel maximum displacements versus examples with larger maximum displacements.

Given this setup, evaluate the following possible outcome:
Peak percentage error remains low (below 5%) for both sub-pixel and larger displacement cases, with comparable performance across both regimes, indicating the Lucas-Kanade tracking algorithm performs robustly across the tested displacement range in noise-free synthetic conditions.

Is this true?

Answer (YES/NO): NO